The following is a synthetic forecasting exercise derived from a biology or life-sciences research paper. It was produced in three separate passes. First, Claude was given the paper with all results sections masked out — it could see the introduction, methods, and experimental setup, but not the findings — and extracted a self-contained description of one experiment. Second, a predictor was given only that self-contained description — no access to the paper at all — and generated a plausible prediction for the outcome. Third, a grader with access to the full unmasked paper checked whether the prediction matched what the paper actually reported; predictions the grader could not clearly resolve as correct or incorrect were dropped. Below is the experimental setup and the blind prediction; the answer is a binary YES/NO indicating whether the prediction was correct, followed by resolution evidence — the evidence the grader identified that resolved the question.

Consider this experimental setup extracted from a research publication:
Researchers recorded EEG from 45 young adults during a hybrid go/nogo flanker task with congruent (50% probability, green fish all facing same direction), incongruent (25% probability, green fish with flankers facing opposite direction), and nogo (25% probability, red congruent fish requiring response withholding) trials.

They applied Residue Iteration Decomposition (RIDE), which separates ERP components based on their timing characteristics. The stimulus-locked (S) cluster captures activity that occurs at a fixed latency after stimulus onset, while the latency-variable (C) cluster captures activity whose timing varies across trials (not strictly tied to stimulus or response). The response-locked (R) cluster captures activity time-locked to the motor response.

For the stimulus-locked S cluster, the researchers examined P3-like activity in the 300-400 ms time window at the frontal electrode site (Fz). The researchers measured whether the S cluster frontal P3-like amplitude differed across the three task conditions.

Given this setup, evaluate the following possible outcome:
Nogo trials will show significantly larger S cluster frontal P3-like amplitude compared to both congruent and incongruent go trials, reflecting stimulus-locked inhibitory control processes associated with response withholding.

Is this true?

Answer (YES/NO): NO